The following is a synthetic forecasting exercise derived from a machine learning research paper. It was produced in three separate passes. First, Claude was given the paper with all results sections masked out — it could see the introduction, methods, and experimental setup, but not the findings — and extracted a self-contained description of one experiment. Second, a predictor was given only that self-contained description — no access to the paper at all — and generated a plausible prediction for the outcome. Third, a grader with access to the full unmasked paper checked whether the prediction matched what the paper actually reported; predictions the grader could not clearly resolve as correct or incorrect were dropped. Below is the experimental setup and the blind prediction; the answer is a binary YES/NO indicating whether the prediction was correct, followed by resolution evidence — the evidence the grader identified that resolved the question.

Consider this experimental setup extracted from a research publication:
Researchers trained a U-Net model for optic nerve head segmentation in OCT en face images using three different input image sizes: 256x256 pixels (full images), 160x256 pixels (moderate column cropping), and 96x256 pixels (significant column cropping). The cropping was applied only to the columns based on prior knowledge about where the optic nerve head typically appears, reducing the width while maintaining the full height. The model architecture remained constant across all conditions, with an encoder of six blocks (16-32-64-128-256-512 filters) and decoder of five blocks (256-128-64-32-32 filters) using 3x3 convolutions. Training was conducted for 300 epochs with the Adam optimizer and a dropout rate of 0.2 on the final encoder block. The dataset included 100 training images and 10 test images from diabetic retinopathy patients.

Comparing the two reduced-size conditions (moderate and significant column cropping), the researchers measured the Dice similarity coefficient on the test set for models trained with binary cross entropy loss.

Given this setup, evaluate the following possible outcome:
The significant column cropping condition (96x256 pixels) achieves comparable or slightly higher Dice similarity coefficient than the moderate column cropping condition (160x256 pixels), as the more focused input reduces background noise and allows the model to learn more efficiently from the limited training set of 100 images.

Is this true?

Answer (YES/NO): YES